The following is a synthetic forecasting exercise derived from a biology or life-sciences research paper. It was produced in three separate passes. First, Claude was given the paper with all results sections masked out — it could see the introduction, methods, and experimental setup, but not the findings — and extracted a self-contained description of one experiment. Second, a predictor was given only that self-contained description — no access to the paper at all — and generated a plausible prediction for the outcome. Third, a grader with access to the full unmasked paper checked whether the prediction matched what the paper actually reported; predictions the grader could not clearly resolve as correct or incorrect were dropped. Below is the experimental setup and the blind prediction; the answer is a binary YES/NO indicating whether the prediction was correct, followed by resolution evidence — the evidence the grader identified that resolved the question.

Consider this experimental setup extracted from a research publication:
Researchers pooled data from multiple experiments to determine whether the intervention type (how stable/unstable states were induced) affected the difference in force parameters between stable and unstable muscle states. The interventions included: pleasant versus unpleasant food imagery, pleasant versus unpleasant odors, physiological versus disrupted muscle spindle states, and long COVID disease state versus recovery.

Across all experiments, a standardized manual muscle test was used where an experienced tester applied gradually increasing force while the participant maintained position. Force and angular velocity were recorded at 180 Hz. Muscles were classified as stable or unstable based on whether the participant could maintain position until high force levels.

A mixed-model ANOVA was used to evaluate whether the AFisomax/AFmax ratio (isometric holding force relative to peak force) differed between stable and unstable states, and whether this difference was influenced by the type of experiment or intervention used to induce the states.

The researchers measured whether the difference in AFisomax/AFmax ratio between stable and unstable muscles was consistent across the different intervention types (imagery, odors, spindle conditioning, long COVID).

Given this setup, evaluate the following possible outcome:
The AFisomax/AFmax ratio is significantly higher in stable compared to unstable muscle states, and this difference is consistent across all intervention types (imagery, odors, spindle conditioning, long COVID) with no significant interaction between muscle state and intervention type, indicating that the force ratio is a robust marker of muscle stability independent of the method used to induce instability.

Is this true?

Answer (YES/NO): YES